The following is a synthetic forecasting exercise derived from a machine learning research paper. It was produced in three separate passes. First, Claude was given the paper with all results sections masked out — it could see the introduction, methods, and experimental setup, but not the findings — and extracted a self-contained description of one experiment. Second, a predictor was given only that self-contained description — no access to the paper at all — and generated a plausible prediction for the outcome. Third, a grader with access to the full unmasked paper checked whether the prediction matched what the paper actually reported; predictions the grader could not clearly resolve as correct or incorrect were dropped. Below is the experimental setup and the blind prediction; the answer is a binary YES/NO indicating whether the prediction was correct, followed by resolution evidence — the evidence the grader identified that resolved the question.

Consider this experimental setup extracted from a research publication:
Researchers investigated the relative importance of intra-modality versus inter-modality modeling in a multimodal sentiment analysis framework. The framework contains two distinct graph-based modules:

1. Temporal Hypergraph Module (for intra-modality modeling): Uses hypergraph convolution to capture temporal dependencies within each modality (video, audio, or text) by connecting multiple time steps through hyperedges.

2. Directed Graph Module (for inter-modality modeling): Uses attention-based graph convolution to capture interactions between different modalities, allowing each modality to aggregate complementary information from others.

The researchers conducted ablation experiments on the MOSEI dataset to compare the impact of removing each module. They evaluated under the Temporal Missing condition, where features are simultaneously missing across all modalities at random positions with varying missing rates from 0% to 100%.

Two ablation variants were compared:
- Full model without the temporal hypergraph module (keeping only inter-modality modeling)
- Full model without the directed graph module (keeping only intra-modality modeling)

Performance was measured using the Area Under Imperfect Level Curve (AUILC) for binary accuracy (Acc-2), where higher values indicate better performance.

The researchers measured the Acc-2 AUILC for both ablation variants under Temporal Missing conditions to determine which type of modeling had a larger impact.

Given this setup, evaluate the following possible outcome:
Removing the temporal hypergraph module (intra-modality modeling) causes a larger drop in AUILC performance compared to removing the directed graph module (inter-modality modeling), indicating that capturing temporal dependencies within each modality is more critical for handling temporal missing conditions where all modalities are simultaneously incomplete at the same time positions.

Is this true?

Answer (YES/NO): YES